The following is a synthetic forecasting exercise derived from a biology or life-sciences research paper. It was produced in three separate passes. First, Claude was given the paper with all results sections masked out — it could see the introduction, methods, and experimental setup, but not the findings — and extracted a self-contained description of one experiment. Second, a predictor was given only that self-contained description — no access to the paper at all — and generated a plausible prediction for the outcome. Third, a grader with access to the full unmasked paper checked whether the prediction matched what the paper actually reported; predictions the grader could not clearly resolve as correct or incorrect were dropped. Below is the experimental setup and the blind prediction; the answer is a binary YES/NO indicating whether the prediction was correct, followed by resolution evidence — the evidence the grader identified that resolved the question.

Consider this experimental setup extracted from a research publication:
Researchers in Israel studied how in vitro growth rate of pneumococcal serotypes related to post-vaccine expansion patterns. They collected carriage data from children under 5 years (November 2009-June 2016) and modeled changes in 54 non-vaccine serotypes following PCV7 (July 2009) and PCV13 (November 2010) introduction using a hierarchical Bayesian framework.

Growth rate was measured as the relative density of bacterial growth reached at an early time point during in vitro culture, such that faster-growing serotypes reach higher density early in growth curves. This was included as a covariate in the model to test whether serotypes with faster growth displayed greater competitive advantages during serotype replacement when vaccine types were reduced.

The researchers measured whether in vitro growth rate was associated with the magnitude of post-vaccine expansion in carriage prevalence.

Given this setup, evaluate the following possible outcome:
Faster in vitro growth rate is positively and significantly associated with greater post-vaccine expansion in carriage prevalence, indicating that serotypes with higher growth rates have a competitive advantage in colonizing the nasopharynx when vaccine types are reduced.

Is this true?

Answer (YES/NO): NO